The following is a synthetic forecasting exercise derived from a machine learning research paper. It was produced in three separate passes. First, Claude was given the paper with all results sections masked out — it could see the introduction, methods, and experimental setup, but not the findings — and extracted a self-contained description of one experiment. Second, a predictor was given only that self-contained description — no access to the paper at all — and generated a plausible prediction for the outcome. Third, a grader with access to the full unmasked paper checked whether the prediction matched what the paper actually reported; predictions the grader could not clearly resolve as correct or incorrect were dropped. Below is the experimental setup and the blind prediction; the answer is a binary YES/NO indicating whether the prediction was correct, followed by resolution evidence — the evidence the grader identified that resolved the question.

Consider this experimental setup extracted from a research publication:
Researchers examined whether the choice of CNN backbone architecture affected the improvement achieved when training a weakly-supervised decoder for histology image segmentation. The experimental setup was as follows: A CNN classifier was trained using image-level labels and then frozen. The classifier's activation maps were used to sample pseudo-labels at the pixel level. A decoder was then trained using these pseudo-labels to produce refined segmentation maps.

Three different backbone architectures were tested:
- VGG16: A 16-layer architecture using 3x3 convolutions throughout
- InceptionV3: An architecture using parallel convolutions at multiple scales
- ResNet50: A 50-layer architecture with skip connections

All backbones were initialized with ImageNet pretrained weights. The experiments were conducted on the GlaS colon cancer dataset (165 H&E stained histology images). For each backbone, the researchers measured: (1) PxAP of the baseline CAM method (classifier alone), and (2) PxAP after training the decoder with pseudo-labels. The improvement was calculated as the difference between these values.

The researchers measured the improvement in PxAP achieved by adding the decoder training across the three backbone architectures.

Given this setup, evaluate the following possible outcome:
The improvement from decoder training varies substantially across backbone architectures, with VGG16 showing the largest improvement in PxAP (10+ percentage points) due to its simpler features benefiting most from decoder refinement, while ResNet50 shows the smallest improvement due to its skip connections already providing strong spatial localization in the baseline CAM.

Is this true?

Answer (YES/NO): NO